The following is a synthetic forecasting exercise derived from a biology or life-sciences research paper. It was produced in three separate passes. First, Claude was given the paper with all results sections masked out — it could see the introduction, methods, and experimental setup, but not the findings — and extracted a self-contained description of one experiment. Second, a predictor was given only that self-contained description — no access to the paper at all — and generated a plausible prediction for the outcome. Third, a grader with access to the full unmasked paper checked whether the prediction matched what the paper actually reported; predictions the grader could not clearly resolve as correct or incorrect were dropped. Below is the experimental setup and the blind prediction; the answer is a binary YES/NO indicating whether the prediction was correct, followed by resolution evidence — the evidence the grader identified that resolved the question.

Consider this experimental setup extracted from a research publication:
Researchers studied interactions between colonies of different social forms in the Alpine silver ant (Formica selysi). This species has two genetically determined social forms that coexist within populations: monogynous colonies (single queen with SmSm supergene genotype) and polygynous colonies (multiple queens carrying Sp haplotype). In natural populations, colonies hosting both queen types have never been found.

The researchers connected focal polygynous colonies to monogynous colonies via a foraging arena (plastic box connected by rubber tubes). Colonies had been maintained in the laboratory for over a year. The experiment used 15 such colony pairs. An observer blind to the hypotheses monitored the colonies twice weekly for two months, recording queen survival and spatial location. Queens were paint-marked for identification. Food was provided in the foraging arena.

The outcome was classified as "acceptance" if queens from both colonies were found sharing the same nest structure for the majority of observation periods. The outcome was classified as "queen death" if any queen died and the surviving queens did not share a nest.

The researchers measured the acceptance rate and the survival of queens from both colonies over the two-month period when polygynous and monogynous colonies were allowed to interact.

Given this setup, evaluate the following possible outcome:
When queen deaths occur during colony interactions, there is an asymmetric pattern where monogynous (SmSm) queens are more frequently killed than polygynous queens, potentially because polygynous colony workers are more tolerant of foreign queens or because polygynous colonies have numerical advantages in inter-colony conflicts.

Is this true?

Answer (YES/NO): NO